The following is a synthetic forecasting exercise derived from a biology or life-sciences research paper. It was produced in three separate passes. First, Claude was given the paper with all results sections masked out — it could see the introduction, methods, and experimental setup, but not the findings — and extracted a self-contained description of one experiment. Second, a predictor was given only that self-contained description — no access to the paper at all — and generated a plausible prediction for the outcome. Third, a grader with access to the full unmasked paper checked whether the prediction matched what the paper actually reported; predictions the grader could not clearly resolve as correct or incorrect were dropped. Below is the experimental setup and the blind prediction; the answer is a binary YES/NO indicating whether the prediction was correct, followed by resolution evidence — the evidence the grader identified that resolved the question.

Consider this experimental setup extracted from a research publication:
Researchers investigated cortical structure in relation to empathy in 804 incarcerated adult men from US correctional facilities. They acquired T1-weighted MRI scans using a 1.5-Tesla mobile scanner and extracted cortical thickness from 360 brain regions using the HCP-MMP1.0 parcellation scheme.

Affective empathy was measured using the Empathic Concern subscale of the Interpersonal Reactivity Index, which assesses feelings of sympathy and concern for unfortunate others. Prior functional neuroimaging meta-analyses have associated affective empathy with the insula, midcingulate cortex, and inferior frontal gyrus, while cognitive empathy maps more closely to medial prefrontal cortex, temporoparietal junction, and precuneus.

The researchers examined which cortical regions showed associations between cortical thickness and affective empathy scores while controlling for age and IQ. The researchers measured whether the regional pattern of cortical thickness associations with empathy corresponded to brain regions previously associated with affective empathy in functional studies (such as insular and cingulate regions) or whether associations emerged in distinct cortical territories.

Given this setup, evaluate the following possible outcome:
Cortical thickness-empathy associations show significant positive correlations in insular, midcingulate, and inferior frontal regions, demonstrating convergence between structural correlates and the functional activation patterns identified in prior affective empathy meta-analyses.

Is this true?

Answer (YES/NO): NO